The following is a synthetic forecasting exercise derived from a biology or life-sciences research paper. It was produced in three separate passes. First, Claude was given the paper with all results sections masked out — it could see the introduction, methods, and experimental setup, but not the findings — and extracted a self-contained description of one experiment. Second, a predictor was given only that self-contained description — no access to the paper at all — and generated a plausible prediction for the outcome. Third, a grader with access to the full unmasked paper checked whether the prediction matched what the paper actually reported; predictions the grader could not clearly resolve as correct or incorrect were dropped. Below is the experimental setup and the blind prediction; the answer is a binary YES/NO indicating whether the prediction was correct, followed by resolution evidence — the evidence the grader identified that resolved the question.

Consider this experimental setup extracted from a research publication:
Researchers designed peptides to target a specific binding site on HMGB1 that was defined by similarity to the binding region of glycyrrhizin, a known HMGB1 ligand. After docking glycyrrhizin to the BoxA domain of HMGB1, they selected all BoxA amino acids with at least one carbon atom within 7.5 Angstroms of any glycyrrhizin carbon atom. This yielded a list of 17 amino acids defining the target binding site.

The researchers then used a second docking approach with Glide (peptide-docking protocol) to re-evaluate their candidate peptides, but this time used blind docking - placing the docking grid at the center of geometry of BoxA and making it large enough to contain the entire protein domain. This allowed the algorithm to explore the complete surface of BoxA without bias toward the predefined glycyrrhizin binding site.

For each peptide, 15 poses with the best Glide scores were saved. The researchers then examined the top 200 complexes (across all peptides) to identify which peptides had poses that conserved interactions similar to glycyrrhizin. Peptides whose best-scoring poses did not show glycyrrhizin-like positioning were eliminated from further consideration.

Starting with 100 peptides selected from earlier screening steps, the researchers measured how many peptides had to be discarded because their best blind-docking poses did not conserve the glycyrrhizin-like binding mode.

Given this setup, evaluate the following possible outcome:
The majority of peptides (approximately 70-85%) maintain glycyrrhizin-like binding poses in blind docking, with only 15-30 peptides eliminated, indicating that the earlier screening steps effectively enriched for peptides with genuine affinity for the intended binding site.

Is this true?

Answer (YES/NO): NO